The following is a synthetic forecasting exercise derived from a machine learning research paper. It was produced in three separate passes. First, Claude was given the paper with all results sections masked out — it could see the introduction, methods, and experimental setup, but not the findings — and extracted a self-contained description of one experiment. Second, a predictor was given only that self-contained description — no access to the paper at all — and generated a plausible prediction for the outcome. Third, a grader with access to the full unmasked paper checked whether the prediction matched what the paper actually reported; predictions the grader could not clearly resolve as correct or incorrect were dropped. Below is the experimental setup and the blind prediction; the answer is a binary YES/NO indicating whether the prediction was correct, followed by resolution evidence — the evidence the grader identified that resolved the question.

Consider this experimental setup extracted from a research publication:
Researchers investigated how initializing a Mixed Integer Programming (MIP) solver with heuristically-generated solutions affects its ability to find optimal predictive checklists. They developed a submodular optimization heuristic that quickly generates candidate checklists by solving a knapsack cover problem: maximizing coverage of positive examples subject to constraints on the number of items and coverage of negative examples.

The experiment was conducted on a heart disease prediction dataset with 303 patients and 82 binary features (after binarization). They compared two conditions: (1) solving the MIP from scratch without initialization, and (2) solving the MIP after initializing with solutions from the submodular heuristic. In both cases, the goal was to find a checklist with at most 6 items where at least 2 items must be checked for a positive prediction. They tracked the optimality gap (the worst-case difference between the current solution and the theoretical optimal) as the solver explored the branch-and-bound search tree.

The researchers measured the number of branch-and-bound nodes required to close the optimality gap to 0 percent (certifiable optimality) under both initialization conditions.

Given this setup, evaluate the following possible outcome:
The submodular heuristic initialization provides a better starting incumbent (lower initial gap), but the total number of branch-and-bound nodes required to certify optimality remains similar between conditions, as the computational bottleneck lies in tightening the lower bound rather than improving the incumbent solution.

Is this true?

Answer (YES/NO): NO